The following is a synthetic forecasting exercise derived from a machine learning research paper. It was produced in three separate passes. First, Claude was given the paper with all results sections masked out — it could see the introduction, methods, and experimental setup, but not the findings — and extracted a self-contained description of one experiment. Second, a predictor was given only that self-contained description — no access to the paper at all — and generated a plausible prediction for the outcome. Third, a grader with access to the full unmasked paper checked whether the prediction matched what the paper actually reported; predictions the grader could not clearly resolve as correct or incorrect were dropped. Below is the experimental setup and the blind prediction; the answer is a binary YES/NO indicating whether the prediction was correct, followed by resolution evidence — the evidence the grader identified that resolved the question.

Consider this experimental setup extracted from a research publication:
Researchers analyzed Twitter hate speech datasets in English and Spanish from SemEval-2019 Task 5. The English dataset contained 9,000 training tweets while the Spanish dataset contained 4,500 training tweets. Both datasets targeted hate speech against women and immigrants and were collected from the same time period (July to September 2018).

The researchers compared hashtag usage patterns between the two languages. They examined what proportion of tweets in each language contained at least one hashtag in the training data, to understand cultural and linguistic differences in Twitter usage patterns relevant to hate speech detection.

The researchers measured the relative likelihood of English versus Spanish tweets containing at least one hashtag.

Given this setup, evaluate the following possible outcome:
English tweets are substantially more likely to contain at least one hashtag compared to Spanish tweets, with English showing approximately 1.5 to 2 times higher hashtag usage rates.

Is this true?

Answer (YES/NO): NO